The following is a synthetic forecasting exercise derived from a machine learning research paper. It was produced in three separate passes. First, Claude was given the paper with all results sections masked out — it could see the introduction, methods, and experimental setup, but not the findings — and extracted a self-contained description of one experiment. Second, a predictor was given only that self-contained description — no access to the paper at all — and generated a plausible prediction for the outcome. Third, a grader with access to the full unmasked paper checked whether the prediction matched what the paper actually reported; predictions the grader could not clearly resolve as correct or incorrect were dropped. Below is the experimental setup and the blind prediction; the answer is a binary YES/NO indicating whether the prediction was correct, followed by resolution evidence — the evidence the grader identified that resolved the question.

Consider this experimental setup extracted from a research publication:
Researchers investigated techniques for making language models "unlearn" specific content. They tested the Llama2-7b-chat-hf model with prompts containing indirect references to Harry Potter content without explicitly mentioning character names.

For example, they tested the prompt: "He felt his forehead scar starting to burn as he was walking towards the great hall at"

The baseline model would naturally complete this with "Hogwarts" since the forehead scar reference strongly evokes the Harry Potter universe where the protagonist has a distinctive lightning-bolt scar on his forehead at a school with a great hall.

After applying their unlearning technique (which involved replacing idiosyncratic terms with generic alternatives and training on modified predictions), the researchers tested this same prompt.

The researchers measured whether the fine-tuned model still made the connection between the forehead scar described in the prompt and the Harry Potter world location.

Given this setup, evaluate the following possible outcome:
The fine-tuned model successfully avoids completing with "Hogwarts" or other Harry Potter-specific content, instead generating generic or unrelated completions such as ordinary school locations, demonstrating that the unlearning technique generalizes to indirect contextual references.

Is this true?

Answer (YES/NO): YES